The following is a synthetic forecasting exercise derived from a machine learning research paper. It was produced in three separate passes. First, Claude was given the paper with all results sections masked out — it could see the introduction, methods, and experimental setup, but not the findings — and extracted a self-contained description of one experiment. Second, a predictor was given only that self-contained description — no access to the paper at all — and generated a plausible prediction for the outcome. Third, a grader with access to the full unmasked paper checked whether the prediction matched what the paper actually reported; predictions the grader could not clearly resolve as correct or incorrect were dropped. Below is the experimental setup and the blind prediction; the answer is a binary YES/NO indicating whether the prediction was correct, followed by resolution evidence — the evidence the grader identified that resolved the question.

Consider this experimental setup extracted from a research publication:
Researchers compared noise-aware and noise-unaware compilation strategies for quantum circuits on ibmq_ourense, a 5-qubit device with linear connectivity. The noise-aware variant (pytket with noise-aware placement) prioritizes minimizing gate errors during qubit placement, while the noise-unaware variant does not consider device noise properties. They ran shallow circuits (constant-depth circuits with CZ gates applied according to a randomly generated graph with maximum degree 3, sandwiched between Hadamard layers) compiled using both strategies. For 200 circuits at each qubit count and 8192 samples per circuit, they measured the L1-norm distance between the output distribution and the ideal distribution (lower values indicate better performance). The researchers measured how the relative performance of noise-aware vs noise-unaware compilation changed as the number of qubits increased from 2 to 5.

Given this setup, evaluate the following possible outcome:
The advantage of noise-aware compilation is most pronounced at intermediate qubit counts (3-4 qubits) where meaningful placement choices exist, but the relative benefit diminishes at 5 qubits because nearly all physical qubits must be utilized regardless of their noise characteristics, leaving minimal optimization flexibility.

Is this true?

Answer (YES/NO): NO